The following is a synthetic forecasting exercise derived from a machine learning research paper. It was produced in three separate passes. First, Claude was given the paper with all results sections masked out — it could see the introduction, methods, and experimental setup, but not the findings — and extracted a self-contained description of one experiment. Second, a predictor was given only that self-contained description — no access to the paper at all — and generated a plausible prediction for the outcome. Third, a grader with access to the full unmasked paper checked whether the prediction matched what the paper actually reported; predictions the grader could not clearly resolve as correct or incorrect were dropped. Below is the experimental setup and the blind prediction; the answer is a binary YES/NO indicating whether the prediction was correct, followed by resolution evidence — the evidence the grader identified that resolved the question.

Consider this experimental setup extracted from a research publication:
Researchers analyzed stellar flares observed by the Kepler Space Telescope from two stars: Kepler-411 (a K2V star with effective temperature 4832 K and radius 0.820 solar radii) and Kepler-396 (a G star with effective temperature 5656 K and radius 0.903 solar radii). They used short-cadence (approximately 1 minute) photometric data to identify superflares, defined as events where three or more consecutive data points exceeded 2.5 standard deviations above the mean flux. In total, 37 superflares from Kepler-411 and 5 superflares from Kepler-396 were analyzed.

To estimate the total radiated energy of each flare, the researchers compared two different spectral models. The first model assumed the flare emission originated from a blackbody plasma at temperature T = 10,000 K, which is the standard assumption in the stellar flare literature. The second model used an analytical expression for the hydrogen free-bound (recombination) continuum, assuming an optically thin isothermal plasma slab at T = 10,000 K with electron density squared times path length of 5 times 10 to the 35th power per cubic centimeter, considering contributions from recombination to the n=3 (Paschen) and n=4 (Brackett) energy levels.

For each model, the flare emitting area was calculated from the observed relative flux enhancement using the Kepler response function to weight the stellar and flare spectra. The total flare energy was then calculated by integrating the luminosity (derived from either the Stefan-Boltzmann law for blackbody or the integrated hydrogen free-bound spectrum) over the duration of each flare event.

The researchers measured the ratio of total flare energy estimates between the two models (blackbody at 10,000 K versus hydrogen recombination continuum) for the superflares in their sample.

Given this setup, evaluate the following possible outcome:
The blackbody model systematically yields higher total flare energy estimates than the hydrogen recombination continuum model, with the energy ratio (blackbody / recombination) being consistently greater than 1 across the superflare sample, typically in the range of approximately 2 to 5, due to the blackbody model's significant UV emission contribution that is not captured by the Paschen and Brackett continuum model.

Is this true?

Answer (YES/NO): NO